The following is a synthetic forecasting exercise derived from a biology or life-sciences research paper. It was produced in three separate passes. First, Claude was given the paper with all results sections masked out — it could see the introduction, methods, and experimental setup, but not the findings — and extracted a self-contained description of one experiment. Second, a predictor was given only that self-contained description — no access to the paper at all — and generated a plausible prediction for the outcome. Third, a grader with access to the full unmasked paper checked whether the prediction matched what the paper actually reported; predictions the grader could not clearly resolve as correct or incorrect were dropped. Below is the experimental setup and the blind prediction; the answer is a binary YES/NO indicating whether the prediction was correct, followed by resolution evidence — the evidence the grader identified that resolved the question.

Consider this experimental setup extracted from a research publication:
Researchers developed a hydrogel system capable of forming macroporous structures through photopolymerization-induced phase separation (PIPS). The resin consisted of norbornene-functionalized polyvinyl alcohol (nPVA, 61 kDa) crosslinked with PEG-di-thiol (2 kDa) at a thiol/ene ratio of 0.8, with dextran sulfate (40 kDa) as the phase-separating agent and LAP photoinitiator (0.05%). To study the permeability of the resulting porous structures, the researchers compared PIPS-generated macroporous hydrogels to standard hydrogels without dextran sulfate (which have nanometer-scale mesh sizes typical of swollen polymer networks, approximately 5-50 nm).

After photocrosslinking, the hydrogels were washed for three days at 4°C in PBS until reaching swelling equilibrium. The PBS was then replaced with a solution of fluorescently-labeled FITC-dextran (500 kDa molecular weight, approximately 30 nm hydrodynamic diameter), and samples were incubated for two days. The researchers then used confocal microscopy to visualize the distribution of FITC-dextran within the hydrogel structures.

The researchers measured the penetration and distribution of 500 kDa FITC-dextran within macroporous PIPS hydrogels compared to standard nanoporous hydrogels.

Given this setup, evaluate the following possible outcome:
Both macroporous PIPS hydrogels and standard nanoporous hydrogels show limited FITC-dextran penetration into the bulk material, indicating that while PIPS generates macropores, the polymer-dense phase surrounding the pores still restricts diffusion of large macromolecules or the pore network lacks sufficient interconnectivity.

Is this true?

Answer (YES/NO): NO